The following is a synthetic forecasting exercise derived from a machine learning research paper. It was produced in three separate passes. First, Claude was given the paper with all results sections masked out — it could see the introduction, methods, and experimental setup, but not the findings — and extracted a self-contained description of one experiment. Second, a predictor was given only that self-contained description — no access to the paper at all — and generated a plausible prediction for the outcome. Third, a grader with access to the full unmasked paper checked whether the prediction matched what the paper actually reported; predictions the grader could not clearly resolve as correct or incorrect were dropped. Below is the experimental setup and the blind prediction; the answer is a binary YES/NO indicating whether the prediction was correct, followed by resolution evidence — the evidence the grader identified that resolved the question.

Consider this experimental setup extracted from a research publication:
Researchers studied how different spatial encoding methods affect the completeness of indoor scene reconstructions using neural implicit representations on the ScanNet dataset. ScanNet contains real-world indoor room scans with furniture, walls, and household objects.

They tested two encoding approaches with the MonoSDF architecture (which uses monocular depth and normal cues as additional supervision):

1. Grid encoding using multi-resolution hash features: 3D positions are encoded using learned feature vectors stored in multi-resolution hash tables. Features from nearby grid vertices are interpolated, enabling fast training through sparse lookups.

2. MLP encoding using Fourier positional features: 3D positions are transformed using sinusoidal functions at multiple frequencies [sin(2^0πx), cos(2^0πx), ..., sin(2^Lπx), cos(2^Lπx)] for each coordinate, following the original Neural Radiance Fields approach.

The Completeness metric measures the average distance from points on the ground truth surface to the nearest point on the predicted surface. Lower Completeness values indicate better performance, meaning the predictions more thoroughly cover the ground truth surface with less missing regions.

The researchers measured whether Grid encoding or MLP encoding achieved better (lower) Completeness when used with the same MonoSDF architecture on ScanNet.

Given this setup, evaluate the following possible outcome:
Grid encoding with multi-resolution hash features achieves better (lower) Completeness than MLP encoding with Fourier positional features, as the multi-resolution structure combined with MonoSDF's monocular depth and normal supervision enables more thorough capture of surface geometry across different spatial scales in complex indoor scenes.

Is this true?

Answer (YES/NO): NO